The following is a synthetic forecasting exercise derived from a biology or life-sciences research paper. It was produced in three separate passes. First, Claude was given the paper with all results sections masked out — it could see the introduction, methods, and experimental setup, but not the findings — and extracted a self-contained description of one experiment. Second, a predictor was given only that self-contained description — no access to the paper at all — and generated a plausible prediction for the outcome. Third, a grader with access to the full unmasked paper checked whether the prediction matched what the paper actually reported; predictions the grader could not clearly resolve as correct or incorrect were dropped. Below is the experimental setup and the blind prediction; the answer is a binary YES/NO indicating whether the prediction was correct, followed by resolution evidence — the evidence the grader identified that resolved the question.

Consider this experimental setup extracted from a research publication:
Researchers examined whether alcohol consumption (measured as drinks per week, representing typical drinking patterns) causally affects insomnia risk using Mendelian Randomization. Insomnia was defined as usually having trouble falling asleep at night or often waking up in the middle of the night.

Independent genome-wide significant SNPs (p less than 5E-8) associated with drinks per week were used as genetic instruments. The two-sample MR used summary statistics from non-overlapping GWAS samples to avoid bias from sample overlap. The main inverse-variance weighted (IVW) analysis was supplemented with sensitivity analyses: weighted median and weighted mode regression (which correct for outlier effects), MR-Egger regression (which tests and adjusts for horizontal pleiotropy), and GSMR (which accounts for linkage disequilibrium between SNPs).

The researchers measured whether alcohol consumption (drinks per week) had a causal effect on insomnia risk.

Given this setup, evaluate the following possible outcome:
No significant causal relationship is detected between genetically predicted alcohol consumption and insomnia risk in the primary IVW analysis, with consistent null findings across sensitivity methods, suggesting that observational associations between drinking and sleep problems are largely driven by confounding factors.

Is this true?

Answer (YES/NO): YES